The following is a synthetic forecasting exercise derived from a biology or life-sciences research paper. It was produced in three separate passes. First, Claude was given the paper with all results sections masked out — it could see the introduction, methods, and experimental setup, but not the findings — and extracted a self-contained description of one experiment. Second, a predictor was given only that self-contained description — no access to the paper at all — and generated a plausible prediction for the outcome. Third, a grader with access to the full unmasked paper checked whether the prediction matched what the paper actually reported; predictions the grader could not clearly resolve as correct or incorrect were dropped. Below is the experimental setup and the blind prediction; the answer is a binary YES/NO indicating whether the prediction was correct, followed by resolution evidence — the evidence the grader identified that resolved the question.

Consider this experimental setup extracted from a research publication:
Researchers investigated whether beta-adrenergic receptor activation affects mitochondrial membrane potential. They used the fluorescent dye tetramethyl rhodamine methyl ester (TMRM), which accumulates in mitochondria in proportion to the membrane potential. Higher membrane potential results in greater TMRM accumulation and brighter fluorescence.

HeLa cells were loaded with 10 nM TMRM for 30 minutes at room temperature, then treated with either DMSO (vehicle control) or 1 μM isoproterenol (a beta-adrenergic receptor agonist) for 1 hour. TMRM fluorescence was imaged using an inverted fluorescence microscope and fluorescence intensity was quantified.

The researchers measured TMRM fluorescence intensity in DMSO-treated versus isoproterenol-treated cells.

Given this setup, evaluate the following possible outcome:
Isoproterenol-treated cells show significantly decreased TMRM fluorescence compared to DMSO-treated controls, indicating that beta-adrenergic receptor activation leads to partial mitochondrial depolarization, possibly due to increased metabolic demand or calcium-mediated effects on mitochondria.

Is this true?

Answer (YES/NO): NO